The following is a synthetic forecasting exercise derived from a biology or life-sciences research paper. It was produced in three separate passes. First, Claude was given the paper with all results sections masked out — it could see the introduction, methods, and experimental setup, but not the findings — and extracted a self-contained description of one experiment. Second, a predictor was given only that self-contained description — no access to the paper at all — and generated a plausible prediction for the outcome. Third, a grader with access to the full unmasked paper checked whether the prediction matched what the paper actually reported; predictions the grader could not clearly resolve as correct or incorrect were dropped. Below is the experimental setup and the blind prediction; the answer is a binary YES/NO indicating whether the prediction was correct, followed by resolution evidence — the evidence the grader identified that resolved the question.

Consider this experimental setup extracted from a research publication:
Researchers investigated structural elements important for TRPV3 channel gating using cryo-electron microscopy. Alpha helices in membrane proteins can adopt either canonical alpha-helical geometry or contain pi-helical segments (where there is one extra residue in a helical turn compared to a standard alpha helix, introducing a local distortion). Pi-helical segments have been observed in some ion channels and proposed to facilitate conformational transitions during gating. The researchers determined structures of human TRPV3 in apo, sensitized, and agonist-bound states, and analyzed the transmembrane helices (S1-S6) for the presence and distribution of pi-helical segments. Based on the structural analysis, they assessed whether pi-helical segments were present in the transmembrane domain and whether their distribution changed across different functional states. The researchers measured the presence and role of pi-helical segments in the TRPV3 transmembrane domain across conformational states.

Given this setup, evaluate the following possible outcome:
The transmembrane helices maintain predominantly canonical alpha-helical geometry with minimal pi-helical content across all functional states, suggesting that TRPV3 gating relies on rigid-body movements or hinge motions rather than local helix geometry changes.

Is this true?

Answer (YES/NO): NO